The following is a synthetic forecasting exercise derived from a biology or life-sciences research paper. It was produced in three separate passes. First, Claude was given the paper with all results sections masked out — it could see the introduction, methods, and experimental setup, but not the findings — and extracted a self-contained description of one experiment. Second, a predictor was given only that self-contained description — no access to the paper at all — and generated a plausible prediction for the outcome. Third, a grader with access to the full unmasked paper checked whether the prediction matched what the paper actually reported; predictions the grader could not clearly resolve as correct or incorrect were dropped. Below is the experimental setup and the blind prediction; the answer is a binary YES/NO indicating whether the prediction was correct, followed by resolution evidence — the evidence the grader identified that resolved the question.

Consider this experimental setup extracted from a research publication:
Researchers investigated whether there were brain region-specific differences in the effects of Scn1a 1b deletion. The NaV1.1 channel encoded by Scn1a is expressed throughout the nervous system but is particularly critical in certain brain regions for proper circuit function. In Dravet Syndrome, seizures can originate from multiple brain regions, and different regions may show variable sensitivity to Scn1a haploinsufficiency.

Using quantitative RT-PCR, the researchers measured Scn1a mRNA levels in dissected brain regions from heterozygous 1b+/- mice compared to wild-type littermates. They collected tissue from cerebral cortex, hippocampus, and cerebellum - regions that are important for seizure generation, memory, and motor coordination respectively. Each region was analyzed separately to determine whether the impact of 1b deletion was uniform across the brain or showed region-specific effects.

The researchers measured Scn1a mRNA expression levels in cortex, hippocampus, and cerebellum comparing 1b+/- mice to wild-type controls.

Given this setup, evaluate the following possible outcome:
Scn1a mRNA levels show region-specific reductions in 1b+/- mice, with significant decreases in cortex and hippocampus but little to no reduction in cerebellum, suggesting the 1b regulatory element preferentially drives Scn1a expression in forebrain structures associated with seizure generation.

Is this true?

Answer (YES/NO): NO